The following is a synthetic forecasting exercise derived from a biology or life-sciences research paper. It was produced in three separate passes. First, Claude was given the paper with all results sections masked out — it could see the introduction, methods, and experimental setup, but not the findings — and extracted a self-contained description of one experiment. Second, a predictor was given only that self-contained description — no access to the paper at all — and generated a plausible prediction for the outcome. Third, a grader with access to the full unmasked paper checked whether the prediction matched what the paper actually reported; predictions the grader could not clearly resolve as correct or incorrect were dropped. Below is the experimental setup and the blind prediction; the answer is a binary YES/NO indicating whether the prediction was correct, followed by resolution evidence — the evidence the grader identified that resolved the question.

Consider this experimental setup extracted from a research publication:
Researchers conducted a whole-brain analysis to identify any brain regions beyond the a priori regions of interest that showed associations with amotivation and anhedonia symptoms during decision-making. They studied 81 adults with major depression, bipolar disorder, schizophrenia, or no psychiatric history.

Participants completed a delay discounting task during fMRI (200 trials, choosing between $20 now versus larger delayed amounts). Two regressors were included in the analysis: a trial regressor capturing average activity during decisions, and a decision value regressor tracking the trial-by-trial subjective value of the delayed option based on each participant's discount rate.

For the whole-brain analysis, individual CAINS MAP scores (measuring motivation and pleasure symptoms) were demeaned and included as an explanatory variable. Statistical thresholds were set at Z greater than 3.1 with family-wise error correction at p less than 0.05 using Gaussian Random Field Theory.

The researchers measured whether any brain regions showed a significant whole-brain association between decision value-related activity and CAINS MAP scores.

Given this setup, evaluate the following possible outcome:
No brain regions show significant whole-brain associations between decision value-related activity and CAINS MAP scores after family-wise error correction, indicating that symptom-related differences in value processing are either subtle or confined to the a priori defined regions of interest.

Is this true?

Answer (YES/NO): NO